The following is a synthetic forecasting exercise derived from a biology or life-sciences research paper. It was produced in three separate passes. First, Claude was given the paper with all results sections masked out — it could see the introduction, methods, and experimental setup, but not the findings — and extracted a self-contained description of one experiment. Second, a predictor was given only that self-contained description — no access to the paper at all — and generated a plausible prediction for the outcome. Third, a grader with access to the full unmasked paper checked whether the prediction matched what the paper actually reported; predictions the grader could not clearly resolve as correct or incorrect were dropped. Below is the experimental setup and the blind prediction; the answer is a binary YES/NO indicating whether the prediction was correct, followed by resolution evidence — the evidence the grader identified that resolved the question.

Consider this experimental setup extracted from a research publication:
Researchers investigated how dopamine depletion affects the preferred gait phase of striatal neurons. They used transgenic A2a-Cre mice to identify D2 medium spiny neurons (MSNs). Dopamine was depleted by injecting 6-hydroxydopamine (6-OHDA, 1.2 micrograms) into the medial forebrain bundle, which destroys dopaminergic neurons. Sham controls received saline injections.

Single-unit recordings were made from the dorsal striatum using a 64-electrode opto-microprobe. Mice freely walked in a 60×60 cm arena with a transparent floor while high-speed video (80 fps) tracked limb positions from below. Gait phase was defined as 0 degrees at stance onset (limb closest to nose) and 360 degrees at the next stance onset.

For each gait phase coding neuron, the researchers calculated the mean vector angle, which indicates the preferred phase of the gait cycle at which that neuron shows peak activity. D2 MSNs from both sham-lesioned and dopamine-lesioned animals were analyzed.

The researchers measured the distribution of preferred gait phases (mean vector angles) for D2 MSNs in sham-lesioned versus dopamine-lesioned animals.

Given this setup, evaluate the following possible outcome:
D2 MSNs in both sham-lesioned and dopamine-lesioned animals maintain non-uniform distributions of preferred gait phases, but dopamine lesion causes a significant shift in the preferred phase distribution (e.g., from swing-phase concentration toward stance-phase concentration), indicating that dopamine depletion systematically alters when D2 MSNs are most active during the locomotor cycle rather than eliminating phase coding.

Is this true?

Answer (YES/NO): NO